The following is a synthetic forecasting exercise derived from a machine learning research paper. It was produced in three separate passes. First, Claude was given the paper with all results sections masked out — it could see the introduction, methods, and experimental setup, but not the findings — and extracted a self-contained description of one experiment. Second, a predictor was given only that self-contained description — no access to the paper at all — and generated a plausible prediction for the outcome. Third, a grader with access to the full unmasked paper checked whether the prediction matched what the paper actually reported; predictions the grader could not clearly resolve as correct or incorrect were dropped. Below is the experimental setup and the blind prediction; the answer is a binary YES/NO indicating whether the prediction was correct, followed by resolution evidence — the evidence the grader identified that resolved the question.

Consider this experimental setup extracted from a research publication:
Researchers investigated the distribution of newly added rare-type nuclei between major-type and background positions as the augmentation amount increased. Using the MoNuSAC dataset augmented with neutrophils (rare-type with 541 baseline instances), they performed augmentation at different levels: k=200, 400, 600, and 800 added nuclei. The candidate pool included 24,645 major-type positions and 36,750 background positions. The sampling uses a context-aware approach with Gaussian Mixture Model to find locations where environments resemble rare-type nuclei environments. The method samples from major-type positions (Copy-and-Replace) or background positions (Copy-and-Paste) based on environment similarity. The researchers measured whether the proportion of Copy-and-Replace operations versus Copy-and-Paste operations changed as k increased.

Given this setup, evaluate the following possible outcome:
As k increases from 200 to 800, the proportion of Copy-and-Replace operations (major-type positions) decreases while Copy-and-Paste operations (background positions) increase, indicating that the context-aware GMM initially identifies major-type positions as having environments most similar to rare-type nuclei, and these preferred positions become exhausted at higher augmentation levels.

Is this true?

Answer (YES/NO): NO